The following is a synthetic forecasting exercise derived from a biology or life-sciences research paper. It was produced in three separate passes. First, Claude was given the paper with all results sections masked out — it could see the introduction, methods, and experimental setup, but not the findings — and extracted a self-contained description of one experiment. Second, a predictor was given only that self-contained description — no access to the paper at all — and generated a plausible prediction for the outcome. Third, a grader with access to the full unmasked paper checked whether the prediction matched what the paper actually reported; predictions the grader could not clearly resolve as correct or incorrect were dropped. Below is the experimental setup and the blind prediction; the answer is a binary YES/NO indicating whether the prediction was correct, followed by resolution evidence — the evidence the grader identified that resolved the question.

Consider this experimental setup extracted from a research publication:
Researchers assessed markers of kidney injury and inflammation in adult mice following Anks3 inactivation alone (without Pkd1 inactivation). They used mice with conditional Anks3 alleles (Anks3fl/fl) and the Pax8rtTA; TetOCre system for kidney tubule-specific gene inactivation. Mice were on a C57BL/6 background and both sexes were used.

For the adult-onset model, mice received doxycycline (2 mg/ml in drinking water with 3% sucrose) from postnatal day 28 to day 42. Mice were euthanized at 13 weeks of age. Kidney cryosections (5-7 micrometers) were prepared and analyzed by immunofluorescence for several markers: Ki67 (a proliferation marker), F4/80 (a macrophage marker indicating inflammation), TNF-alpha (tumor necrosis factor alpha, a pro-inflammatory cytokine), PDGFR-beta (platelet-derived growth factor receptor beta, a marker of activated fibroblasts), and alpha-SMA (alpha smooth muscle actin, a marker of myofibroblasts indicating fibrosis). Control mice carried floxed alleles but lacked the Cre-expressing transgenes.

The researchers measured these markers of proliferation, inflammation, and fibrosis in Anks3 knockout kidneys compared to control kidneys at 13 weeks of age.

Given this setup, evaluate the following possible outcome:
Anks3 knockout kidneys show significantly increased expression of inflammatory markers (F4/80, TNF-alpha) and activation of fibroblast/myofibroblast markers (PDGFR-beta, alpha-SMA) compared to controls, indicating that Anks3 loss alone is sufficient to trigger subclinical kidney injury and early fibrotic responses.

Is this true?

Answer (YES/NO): NO